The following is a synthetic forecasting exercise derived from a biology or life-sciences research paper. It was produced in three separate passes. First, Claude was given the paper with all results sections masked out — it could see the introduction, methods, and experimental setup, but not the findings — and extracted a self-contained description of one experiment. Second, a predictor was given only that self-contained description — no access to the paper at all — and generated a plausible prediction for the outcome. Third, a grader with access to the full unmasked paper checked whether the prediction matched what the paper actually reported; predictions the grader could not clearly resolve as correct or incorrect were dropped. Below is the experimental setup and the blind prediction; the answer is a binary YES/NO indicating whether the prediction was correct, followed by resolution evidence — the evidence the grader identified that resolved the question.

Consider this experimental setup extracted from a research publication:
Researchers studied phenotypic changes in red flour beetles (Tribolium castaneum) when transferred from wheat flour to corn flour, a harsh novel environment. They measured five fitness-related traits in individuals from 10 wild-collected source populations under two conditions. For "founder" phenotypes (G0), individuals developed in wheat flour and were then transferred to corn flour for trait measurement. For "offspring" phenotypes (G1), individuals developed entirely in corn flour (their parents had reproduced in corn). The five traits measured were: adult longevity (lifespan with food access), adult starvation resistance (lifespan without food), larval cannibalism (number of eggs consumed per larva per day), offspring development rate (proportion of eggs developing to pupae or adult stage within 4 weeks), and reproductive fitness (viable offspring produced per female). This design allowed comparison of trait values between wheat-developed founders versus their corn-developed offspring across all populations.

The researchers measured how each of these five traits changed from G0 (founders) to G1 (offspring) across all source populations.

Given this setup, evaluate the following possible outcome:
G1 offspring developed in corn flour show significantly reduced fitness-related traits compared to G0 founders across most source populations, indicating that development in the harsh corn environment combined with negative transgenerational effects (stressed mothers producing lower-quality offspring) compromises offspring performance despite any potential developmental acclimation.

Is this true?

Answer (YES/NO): NO